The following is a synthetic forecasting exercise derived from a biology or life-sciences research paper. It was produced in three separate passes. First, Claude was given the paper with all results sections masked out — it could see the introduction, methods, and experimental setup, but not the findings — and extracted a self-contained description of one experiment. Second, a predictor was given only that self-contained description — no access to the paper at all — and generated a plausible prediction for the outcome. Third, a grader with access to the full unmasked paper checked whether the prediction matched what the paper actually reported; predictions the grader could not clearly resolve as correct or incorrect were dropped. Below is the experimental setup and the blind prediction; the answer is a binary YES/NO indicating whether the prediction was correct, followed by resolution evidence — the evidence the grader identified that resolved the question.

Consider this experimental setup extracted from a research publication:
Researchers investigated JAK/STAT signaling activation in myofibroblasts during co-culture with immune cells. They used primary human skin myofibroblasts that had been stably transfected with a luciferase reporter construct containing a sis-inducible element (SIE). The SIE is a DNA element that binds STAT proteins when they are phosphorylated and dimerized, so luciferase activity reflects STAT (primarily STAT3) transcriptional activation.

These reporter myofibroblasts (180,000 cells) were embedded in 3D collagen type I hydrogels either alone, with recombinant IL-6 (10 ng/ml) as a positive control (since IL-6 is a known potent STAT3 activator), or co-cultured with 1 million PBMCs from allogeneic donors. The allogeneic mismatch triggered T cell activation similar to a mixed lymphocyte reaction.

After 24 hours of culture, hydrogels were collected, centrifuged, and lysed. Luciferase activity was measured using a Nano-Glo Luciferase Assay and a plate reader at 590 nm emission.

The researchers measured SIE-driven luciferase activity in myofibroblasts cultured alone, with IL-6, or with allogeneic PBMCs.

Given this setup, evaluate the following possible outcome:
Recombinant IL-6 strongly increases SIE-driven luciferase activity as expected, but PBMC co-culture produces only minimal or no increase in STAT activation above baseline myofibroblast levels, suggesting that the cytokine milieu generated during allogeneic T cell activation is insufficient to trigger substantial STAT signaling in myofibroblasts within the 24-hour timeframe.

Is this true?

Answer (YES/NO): NO